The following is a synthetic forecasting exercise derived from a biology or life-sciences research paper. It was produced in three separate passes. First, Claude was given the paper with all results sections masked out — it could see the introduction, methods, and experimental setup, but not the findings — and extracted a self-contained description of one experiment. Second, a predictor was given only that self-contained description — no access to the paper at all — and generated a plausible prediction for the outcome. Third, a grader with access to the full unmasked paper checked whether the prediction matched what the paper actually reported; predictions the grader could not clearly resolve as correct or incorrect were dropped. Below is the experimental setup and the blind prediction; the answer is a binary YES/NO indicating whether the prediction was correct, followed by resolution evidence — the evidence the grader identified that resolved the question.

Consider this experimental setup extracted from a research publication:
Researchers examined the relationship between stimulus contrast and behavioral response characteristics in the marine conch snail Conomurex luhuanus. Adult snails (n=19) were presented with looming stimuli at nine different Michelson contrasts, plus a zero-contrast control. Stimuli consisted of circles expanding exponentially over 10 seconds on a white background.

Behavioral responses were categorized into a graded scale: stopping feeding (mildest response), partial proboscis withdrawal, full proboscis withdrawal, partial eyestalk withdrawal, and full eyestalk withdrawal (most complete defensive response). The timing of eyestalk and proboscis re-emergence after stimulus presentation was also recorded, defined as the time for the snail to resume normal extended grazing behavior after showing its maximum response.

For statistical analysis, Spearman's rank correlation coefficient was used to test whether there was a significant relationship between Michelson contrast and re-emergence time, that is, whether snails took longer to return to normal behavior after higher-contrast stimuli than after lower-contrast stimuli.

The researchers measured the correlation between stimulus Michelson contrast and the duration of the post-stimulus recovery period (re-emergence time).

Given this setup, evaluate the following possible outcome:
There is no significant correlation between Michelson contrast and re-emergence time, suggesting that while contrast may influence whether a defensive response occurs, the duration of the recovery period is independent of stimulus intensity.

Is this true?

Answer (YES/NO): NO